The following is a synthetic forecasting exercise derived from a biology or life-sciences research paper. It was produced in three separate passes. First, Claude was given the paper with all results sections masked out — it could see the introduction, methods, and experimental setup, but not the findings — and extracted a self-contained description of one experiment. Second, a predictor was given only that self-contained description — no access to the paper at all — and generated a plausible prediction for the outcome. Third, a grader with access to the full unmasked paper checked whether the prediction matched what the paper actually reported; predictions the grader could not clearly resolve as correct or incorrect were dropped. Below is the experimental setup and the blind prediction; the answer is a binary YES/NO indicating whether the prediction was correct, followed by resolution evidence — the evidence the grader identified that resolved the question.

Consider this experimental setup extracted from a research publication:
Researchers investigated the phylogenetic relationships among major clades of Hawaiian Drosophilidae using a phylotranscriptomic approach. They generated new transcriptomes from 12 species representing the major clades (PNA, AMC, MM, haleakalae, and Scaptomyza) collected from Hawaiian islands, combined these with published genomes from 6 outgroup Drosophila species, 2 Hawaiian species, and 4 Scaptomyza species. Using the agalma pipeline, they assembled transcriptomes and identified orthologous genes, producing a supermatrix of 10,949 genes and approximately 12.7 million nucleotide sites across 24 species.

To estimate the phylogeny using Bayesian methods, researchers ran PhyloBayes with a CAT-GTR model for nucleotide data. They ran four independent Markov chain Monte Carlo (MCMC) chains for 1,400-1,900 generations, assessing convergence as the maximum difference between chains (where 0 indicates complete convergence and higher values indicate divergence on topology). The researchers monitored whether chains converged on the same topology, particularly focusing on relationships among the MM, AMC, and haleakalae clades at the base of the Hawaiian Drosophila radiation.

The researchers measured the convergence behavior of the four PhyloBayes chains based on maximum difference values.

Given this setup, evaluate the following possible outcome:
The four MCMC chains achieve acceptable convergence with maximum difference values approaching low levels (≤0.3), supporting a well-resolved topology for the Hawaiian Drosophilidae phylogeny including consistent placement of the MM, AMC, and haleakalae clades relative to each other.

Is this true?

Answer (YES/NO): NO